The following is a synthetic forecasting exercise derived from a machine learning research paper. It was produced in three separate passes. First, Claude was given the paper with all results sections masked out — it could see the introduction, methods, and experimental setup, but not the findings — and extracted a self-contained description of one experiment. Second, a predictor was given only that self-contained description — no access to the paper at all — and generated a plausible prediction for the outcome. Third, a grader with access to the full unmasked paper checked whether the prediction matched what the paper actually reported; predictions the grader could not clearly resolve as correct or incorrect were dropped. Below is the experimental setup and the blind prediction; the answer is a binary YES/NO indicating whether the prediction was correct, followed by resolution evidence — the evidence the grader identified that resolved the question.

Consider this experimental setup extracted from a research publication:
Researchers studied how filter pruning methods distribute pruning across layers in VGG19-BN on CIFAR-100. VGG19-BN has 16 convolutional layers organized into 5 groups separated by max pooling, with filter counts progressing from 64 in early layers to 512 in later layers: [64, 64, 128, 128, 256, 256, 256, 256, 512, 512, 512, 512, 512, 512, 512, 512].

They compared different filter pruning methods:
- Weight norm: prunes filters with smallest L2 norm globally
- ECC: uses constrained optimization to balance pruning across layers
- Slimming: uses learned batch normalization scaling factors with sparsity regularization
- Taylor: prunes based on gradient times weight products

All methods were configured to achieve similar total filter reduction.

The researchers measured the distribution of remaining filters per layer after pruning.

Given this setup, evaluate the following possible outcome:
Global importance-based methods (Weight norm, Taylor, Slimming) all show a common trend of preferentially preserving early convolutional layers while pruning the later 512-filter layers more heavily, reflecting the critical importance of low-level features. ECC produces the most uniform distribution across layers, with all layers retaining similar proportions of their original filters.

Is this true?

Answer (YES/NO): NO